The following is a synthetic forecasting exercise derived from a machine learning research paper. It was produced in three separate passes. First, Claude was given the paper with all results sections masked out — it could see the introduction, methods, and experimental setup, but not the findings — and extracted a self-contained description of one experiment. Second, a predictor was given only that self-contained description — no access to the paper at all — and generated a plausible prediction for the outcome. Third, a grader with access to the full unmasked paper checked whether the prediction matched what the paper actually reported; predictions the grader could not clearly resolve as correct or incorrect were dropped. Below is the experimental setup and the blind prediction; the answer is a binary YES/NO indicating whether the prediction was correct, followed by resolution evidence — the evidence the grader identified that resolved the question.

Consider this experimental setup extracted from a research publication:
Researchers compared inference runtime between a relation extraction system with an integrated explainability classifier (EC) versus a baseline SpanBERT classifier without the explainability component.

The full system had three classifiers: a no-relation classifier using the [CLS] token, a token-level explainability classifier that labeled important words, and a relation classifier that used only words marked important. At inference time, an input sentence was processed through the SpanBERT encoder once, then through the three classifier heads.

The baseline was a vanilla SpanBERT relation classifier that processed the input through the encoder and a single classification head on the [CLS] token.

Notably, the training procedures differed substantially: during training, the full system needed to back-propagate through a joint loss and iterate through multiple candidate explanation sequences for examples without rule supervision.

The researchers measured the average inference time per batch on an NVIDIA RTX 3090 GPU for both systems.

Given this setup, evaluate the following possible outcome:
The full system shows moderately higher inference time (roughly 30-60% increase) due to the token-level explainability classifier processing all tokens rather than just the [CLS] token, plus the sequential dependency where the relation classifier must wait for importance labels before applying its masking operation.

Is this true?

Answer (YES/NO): NO